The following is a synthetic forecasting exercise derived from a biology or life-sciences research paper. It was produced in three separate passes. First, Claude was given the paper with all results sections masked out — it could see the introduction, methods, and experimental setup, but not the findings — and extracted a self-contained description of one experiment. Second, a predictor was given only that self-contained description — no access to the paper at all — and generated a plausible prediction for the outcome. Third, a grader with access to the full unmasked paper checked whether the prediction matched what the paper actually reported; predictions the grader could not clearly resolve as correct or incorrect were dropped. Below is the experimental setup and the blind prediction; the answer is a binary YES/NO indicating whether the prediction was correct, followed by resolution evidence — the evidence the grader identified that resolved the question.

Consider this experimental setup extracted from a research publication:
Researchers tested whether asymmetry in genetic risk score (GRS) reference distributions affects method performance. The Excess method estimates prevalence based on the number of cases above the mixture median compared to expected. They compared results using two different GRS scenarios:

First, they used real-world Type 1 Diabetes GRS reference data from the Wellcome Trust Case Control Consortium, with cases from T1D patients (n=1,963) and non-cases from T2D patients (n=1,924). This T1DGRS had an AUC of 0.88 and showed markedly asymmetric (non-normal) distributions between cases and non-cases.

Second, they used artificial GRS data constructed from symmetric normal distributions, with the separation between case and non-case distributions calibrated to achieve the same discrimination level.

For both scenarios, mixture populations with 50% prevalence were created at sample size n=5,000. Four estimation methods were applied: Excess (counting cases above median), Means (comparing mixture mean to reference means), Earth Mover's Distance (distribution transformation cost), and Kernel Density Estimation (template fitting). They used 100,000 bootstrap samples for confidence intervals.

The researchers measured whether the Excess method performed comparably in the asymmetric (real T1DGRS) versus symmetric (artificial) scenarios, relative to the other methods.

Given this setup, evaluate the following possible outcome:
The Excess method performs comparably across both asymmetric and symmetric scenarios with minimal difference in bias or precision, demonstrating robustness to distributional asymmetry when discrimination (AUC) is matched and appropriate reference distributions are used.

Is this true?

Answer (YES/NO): NO